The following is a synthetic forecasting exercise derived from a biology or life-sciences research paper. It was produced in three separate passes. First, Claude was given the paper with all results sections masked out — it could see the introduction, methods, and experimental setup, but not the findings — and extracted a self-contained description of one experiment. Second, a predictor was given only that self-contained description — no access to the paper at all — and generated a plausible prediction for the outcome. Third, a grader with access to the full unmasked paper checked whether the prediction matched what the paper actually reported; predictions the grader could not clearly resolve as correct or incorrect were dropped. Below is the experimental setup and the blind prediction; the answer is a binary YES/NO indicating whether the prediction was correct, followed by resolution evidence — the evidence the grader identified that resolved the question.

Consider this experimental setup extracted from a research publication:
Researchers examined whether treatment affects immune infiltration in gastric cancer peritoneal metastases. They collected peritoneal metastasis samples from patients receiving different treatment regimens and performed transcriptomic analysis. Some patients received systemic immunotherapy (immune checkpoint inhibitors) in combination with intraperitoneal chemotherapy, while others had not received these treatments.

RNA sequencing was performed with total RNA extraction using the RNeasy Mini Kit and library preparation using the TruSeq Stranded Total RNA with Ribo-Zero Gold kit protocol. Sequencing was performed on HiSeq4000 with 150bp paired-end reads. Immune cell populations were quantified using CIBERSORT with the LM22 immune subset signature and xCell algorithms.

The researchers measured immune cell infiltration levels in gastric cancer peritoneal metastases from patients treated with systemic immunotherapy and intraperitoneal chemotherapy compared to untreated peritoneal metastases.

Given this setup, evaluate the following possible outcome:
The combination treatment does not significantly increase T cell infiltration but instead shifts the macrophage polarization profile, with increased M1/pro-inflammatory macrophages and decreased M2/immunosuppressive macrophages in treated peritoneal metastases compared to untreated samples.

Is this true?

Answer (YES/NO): NO